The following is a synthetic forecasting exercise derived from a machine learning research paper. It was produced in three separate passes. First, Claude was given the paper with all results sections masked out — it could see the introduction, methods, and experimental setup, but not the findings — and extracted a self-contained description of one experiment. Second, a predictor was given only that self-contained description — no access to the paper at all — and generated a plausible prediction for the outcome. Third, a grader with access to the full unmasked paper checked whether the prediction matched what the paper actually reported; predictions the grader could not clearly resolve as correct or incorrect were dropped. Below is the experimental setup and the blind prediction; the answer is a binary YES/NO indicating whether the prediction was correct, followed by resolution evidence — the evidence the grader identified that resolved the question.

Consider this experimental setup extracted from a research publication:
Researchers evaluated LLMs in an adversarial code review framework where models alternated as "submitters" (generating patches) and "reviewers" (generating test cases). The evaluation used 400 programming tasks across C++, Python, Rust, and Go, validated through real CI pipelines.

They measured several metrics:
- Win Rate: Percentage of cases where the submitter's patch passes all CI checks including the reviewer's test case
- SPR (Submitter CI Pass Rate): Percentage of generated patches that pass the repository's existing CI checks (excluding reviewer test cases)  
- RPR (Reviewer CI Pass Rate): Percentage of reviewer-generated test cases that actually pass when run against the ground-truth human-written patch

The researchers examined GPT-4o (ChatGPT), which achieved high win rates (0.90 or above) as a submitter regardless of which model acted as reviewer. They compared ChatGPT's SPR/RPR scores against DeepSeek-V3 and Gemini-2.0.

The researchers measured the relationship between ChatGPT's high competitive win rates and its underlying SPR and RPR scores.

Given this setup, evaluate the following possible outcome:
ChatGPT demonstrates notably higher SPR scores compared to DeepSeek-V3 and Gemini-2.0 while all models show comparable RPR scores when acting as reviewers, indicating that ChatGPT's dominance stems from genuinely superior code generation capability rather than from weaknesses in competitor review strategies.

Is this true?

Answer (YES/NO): NO